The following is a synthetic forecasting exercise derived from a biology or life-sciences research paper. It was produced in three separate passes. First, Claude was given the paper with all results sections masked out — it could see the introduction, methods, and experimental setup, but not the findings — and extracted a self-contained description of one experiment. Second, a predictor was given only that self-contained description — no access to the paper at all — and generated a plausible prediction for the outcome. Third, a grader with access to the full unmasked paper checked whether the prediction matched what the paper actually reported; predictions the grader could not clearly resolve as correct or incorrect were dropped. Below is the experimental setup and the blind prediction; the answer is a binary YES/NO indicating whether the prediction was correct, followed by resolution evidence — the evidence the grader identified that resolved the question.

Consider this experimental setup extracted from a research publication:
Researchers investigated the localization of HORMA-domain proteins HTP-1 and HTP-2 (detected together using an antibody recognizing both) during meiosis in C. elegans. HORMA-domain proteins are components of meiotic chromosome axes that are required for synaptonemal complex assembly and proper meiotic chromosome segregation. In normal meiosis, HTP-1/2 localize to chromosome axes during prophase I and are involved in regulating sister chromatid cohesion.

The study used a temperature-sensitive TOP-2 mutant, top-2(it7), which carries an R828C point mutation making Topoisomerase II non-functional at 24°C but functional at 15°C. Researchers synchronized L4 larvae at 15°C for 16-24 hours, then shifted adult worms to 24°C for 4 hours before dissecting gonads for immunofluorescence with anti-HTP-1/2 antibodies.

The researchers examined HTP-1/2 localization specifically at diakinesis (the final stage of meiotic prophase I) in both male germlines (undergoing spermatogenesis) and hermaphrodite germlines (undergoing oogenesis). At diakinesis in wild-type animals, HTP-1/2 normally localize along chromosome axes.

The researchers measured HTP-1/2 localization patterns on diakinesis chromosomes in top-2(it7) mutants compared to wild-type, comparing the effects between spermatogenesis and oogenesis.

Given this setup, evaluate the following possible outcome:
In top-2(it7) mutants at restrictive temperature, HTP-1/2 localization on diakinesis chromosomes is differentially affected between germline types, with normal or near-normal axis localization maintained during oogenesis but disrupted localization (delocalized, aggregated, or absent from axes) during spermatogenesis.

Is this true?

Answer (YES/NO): YES